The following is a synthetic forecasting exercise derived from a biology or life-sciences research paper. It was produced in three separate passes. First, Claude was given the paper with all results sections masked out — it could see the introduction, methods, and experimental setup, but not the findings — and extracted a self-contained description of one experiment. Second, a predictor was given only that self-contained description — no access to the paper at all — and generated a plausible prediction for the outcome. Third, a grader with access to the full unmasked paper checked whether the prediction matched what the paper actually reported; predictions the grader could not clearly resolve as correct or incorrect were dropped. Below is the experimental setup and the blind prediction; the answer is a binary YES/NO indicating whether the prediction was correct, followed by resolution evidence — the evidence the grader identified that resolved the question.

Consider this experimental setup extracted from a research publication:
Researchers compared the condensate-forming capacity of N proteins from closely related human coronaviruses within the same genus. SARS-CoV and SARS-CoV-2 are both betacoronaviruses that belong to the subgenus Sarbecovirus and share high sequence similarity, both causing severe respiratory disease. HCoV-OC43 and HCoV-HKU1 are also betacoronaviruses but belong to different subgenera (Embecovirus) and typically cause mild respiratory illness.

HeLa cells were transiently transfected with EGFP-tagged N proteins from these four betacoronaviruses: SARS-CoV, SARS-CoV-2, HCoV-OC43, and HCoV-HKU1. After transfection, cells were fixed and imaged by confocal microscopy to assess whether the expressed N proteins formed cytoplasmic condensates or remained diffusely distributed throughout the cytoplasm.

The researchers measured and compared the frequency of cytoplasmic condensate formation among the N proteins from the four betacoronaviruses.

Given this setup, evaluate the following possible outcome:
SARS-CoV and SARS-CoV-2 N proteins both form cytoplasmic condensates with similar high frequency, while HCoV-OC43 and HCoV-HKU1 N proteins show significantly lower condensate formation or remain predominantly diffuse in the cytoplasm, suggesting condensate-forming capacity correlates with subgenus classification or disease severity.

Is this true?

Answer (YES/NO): NO